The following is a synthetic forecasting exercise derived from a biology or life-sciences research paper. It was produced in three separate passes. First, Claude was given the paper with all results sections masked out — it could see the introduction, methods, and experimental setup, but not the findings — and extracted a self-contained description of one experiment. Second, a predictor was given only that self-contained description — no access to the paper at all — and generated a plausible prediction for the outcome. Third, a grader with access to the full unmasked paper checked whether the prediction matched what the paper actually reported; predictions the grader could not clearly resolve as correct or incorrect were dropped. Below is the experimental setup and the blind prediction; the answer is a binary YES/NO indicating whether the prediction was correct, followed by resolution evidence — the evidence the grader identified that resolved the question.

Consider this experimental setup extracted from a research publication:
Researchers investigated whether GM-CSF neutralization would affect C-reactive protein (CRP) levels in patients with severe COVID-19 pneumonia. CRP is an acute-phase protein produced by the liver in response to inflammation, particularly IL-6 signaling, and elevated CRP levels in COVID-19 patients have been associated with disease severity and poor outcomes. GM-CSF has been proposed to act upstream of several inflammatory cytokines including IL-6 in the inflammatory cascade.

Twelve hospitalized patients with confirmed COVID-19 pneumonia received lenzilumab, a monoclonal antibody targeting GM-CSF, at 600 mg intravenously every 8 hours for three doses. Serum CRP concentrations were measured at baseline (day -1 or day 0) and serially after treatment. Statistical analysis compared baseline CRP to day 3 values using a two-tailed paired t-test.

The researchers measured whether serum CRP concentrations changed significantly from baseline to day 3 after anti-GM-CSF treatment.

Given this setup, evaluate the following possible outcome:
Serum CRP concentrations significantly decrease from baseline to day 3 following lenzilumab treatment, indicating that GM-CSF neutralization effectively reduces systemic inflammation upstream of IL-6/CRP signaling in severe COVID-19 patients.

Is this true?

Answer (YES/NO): YES